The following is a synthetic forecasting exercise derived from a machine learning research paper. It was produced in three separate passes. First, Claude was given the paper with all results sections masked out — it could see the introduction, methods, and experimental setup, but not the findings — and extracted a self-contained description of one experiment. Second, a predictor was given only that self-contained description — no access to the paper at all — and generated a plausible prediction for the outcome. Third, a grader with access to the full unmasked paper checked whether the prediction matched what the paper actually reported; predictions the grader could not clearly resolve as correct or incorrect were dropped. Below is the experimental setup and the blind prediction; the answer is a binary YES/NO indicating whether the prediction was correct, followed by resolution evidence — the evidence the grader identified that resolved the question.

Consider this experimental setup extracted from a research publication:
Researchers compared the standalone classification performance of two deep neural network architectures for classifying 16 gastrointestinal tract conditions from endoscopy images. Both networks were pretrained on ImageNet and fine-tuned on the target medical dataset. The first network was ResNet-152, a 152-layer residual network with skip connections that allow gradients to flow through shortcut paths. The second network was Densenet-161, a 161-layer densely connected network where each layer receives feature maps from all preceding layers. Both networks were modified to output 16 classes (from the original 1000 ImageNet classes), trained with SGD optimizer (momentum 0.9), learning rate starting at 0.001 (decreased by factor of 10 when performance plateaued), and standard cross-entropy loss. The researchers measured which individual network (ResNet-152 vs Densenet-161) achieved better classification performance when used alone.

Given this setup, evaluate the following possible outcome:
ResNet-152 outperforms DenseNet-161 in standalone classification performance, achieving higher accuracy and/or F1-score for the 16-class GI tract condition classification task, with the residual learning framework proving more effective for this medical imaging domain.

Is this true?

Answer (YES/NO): YES